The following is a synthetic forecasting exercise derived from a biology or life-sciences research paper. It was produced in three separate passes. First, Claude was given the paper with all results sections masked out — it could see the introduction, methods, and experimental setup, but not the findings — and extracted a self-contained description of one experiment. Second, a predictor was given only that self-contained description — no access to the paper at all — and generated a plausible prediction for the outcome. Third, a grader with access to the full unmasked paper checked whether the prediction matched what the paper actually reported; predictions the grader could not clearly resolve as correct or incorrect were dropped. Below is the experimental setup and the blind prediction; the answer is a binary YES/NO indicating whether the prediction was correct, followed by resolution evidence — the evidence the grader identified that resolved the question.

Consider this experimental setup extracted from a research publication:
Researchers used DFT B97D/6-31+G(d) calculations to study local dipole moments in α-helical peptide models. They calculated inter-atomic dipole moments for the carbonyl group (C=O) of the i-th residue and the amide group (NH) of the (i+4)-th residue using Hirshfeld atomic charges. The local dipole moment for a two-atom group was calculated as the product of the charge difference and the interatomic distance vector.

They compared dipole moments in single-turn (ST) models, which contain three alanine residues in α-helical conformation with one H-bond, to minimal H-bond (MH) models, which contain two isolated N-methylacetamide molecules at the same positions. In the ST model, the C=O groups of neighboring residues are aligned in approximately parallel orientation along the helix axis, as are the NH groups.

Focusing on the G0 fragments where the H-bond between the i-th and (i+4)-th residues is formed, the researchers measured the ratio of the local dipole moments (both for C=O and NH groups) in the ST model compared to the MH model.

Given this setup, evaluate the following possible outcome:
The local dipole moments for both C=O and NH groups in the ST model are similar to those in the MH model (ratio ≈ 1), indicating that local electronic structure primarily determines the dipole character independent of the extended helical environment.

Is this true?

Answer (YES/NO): NO